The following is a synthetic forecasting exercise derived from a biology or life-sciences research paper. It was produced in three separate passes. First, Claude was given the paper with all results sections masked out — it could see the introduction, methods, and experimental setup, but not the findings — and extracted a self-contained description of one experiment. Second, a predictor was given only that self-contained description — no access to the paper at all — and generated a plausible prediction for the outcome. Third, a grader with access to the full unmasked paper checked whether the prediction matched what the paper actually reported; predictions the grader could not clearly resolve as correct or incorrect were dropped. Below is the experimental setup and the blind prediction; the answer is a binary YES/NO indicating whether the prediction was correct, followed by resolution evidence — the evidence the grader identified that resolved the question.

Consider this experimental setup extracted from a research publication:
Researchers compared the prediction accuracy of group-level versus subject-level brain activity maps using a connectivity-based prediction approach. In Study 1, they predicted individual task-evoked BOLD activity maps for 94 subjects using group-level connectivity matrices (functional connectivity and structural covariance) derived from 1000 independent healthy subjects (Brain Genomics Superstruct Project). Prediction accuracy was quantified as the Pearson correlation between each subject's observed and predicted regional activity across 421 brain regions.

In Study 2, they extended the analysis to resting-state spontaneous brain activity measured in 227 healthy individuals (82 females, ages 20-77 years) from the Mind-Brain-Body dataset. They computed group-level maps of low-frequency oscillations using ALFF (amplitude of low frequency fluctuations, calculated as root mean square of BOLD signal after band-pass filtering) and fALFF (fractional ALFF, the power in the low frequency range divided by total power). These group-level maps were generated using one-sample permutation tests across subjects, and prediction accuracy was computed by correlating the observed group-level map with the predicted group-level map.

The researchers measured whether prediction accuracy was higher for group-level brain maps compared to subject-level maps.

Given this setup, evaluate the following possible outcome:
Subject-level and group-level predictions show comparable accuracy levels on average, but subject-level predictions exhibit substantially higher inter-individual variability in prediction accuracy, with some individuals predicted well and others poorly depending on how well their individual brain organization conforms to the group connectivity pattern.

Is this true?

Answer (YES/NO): NO